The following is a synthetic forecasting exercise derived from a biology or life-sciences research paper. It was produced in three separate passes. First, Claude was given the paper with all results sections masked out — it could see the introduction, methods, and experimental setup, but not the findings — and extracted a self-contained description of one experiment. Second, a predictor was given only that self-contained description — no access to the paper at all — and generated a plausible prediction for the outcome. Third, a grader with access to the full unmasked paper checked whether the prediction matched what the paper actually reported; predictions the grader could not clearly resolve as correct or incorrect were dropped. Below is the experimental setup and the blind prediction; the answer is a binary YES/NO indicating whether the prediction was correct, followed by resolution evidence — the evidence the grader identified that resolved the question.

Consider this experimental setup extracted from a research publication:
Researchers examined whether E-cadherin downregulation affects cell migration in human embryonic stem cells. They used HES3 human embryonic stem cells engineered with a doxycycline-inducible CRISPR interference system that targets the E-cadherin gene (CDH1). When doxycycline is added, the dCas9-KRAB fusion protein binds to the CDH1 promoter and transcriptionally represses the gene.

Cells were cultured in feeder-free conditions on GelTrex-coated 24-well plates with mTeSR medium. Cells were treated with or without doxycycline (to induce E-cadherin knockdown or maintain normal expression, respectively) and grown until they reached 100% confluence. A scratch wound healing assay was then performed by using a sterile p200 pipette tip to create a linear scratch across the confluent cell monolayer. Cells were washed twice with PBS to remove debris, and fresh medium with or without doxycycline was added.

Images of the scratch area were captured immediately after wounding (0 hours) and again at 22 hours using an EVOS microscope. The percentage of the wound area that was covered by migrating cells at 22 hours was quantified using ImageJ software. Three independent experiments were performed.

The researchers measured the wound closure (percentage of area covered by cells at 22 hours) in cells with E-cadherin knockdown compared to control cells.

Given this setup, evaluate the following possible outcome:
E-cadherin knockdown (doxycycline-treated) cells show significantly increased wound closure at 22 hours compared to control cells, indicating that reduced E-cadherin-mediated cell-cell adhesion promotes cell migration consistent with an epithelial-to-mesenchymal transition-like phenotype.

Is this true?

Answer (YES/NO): YES